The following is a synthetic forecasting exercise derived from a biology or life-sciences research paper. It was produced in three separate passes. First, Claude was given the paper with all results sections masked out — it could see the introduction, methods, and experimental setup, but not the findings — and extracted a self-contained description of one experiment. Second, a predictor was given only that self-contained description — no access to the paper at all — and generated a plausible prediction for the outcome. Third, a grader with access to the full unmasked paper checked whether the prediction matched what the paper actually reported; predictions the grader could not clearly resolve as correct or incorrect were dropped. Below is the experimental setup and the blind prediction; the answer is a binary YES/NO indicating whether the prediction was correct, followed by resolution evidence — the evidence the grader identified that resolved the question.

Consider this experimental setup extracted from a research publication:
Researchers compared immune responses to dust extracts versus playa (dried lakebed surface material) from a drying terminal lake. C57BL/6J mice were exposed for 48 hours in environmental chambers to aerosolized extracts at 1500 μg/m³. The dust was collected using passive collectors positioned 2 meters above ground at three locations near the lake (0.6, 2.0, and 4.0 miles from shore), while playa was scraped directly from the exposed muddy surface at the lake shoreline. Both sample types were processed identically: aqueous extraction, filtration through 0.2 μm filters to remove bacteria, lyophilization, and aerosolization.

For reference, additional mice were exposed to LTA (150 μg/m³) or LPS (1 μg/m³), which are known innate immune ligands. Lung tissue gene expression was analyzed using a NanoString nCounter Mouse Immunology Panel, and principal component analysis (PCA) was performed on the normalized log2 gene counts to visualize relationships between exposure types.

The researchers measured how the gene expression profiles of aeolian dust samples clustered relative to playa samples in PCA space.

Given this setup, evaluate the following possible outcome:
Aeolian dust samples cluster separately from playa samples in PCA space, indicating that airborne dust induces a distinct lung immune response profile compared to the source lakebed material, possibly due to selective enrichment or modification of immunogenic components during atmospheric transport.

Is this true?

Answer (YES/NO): YES